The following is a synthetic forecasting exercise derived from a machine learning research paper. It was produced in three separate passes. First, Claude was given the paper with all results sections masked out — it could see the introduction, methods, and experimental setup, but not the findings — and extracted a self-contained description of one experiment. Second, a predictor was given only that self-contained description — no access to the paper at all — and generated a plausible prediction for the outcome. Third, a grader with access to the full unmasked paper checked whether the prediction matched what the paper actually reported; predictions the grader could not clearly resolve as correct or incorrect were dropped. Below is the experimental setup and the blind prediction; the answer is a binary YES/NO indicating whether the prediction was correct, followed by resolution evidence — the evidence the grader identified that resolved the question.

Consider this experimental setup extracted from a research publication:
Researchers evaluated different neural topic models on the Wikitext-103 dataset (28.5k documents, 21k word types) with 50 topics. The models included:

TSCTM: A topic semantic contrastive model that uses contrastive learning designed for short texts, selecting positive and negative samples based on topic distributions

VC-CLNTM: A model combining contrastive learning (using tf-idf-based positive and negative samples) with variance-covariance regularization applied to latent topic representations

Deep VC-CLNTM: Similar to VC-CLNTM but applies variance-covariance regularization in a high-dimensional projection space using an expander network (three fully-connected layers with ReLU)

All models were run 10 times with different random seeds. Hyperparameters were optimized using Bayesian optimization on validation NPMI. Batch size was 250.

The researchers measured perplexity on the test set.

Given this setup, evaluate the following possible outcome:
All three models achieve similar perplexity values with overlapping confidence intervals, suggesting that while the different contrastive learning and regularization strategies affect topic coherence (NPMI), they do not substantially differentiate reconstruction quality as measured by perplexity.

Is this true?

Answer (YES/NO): NO